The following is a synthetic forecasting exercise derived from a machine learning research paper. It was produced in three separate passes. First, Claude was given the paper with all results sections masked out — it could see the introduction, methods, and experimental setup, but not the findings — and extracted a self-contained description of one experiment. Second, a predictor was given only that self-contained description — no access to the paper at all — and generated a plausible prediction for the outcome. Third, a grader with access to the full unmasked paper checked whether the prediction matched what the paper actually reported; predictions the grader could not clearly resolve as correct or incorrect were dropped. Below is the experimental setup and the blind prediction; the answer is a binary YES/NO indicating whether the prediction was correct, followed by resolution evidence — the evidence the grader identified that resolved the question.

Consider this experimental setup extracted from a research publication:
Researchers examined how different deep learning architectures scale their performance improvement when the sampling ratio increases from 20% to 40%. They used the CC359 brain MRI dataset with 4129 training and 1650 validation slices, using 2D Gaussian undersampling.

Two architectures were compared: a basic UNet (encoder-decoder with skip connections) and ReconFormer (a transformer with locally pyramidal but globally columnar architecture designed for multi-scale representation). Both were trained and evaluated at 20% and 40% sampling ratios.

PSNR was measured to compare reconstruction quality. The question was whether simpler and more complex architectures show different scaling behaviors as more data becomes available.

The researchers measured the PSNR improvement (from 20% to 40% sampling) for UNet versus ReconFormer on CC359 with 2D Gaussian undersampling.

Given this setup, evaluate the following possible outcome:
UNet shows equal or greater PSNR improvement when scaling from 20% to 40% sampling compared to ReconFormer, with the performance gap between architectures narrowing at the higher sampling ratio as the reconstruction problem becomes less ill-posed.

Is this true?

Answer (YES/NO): NO